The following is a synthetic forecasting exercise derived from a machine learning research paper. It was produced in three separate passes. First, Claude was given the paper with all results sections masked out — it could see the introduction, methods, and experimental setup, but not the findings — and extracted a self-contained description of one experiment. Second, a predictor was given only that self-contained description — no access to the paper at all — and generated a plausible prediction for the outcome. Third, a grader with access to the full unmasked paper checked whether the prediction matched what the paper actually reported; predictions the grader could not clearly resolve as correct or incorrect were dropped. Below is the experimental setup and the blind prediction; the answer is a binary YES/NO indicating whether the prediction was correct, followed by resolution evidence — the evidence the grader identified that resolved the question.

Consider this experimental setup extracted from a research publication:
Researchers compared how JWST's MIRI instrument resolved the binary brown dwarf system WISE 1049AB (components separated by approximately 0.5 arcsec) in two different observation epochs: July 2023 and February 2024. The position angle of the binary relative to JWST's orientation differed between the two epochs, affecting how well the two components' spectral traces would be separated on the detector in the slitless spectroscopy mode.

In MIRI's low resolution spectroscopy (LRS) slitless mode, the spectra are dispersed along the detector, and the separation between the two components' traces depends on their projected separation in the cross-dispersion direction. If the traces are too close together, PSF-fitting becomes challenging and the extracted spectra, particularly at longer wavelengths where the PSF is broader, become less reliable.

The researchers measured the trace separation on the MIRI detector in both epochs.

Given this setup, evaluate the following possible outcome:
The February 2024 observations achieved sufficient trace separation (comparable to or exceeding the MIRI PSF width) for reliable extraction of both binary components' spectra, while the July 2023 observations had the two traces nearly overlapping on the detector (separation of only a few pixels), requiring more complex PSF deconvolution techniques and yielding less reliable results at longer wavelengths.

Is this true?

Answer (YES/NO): YES